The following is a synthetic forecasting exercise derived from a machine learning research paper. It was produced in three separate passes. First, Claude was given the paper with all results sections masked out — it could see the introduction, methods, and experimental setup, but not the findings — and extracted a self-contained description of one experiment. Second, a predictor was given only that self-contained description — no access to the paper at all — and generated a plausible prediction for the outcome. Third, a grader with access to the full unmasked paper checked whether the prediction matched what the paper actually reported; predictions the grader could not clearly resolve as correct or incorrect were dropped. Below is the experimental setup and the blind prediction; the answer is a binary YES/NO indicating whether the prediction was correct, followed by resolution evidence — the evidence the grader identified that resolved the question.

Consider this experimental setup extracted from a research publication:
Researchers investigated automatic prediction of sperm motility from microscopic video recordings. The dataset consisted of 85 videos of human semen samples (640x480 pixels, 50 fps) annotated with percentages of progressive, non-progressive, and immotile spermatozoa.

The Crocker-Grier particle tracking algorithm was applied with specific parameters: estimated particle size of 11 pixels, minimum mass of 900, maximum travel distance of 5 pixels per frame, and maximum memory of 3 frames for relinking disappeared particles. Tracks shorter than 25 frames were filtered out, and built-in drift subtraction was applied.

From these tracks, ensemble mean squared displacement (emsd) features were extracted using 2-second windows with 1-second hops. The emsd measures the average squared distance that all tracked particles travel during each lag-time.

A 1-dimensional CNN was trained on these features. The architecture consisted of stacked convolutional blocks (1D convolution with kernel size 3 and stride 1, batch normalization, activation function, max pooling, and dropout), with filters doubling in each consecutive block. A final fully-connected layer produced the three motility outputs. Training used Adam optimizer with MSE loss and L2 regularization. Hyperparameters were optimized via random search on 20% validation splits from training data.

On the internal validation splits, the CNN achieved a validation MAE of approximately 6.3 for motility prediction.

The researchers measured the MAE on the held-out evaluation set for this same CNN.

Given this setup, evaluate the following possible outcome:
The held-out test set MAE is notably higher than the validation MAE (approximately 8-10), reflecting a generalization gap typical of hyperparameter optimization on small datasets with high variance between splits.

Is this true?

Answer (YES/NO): NO